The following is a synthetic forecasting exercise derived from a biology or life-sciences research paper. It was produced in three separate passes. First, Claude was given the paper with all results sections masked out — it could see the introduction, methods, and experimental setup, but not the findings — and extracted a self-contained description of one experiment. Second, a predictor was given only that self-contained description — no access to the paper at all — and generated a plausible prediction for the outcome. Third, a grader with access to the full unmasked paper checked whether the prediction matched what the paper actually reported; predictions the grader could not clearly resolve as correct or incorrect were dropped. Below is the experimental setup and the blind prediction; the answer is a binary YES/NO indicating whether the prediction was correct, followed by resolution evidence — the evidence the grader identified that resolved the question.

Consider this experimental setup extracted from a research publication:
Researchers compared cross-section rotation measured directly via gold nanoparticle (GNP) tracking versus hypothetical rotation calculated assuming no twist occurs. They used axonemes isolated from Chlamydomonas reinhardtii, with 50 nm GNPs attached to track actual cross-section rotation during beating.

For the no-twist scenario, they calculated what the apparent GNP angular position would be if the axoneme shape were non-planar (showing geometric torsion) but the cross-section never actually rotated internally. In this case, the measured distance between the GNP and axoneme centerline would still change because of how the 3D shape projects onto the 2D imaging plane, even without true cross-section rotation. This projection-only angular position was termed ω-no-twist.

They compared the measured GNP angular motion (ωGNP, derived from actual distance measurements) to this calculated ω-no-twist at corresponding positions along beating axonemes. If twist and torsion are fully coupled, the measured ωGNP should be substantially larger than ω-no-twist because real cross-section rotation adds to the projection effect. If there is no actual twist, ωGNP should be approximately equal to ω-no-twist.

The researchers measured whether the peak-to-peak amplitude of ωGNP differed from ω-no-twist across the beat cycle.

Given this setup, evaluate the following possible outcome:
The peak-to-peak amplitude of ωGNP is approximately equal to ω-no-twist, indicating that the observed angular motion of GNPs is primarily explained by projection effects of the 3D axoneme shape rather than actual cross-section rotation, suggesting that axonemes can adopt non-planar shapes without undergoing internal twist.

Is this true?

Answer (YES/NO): NO